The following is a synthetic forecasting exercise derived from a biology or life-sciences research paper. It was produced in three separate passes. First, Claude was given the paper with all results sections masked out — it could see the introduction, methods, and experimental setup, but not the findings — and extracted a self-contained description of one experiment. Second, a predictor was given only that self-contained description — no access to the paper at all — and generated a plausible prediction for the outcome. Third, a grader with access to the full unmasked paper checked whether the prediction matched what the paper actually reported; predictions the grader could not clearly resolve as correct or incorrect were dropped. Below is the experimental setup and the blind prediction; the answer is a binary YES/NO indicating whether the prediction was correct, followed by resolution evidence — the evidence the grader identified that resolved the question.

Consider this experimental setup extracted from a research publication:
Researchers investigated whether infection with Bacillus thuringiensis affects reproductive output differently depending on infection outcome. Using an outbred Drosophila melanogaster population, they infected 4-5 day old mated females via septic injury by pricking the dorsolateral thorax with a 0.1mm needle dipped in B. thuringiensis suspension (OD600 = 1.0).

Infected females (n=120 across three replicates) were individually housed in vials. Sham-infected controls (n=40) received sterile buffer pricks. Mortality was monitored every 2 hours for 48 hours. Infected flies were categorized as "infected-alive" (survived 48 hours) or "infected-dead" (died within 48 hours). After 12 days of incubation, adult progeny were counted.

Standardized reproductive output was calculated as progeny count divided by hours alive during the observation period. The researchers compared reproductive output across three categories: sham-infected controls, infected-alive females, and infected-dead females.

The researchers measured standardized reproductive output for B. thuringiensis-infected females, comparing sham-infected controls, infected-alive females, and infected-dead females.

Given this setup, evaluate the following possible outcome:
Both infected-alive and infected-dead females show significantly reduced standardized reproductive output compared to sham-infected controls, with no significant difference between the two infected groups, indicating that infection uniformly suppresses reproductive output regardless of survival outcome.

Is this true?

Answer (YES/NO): NO